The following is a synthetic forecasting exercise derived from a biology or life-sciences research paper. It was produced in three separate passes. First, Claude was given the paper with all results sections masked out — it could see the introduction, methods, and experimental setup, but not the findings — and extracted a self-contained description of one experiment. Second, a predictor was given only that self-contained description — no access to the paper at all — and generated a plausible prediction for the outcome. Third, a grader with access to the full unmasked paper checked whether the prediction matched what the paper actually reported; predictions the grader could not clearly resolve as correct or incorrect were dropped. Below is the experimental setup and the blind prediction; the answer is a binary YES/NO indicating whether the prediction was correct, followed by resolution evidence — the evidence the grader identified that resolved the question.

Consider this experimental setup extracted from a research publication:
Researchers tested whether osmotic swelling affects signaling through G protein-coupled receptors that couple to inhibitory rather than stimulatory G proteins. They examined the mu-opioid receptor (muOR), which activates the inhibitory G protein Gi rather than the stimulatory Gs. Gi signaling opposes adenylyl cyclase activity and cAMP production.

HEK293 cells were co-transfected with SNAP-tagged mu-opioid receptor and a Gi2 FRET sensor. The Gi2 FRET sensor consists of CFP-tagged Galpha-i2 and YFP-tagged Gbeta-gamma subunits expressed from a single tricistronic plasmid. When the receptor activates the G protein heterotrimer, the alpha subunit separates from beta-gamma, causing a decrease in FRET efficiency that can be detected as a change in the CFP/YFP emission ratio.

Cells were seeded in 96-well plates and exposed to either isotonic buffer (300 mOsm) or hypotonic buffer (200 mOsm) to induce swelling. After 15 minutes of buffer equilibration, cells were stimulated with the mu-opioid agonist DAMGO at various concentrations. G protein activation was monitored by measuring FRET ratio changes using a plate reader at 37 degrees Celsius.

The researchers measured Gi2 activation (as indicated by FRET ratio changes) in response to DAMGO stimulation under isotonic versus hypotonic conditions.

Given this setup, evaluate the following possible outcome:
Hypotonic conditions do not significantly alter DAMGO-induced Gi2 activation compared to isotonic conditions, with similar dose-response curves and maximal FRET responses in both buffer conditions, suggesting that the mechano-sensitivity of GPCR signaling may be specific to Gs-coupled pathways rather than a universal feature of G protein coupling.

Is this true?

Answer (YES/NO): NO